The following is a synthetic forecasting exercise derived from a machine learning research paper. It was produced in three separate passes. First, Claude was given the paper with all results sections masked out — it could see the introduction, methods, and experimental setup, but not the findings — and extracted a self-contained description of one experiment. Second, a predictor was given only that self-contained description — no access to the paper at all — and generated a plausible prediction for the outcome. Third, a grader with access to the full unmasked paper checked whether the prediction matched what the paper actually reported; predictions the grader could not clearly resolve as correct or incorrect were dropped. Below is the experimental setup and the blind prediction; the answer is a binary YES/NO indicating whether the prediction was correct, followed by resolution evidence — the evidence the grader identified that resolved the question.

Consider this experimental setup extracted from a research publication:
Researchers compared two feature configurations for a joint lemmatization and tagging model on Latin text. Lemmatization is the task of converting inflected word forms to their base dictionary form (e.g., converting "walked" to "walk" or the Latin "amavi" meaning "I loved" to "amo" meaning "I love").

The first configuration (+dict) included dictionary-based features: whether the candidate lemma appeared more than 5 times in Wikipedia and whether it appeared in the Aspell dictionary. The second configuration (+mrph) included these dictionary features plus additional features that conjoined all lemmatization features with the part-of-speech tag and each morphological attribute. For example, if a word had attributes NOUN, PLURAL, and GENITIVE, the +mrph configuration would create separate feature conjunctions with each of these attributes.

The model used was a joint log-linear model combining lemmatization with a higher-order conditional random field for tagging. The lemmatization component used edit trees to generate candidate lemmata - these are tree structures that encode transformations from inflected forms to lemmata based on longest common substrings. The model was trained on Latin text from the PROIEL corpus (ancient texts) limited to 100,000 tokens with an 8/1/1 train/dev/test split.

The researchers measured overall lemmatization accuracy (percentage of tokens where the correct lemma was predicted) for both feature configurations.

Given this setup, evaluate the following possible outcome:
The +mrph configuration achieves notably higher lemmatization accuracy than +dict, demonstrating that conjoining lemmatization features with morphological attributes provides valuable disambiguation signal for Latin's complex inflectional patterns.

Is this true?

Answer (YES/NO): NO